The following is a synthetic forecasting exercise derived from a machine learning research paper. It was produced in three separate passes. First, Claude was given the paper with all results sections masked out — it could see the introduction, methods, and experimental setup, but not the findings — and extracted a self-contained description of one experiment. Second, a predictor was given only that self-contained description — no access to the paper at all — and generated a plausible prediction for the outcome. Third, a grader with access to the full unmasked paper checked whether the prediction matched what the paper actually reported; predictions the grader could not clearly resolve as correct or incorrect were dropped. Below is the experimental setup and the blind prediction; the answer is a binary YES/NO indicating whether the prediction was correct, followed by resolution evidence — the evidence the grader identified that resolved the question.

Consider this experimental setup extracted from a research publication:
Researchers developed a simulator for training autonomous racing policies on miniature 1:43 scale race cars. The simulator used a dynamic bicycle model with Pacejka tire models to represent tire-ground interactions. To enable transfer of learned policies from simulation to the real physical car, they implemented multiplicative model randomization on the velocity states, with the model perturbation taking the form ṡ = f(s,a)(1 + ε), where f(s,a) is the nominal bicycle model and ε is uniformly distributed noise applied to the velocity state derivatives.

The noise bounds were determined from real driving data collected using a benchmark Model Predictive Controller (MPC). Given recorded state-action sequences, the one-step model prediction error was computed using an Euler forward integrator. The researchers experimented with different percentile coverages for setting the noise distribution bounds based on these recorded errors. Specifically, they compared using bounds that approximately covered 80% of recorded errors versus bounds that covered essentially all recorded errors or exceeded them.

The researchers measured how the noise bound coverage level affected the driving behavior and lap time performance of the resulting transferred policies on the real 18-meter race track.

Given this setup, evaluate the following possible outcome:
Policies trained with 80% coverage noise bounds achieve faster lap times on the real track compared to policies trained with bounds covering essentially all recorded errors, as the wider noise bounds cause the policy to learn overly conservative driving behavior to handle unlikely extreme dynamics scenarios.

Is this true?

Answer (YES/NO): YES